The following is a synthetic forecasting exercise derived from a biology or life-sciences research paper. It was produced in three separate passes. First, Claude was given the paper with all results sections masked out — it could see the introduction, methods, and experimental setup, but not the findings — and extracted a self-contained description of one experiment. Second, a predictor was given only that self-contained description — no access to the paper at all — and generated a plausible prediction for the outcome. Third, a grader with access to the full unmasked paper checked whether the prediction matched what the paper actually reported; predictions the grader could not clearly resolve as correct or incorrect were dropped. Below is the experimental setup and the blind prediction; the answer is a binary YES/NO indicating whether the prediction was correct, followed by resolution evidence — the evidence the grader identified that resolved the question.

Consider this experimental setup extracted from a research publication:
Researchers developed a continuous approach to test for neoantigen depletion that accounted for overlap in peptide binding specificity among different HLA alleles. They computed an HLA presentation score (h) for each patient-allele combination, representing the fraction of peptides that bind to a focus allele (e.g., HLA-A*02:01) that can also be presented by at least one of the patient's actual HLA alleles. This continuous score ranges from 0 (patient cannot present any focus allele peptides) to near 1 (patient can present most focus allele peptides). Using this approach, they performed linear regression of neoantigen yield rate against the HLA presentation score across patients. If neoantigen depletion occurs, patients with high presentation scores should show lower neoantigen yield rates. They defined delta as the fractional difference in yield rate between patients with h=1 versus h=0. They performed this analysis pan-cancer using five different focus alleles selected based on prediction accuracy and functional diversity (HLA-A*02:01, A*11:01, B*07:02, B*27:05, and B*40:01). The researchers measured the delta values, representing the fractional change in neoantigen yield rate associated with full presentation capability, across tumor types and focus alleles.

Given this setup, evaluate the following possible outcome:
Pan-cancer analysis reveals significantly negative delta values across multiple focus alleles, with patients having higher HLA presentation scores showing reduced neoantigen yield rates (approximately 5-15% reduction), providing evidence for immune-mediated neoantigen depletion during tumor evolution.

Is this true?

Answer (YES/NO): NO